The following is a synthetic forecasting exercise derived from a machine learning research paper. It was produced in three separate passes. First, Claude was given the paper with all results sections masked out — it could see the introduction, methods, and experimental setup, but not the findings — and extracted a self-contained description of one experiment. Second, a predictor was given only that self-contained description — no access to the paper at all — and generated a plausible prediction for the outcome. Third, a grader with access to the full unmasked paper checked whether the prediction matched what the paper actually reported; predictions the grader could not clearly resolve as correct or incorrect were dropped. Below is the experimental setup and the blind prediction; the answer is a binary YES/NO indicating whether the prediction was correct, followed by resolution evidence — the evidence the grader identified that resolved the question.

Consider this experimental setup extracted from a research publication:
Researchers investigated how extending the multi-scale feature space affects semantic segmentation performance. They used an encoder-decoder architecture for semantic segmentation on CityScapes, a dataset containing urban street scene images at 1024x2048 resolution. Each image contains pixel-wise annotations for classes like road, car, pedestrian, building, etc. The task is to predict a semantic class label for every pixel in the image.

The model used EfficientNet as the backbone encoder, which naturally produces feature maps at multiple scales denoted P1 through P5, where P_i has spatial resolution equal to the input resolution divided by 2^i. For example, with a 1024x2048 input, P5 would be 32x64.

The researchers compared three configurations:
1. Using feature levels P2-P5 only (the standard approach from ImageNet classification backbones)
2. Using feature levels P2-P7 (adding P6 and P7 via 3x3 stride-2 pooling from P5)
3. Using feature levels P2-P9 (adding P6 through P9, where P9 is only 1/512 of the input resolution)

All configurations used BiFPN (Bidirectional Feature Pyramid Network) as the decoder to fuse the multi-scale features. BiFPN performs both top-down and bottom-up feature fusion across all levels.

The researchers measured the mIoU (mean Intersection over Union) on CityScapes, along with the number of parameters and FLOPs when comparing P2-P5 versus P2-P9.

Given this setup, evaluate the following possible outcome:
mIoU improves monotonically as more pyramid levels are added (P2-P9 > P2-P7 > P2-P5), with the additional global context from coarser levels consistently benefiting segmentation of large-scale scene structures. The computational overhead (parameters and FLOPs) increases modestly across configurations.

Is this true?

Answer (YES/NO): YES